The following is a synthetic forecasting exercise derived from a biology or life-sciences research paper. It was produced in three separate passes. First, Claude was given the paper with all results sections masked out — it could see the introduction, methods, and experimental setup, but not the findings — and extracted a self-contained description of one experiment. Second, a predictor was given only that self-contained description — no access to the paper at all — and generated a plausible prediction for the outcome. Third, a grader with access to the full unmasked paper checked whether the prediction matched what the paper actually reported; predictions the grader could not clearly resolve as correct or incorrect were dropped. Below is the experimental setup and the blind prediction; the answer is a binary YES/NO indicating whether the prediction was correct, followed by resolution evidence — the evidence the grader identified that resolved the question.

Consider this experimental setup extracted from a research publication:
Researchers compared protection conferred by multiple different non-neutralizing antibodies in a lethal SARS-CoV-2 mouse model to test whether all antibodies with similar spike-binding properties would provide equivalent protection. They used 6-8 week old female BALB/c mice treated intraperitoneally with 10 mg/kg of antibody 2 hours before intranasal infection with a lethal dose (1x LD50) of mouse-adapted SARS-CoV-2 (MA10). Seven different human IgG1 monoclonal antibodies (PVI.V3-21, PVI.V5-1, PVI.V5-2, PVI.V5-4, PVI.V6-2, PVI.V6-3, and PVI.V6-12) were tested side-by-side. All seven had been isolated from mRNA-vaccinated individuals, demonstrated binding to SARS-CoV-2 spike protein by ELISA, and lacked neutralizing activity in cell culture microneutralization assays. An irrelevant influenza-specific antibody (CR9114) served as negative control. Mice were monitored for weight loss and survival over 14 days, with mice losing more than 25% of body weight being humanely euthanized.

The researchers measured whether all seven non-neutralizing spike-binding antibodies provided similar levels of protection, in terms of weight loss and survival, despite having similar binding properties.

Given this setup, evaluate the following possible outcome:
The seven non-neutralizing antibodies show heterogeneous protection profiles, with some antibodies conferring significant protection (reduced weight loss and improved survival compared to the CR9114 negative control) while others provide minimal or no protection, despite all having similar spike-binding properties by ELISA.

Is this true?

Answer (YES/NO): NO